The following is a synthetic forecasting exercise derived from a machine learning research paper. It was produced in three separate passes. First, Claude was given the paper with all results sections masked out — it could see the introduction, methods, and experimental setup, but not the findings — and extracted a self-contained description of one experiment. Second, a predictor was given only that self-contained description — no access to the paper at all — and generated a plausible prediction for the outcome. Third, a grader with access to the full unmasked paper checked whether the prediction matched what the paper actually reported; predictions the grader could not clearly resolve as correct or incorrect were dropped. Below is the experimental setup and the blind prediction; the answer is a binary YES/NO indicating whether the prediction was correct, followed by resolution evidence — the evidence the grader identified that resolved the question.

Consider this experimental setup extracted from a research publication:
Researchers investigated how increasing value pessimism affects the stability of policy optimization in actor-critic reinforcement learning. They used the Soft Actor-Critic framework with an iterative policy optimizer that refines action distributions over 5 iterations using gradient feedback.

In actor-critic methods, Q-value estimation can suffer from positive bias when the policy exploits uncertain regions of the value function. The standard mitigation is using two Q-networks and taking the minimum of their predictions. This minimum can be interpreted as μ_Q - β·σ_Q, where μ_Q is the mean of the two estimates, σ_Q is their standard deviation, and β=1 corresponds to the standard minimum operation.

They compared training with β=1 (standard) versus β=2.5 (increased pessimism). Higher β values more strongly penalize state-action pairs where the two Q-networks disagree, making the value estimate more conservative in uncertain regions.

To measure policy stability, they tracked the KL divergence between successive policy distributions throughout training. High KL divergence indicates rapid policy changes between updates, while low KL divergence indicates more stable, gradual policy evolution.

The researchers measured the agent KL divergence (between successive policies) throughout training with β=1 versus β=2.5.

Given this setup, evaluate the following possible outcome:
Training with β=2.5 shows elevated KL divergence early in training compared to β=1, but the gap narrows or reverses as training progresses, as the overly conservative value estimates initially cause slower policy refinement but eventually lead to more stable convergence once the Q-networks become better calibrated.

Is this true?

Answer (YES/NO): NO